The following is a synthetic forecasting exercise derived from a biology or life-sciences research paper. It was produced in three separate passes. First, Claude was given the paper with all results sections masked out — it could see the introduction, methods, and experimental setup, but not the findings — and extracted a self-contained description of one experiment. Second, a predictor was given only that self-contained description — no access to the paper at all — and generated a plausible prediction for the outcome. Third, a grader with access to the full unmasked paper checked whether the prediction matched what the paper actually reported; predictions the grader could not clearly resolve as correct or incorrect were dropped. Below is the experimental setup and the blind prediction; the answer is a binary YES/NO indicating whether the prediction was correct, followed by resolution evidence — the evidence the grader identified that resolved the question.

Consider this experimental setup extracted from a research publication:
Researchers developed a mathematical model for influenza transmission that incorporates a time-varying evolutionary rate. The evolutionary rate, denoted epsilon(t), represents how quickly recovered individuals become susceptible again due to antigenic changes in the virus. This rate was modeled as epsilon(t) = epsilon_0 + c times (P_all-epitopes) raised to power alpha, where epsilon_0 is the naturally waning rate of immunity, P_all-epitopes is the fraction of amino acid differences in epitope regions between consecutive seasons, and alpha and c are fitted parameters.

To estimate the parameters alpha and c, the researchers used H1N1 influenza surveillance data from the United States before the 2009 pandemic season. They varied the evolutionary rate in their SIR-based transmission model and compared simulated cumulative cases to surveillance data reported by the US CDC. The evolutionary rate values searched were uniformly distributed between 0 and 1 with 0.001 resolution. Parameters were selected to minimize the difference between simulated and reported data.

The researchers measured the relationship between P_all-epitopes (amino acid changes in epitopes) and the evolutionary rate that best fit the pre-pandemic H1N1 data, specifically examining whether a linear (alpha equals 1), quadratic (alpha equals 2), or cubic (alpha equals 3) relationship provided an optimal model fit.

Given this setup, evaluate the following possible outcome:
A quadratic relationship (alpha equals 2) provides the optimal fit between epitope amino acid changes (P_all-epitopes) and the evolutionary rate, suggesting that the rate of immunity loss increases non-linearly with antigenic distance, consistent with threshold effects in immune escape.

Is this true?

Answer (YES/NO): YES